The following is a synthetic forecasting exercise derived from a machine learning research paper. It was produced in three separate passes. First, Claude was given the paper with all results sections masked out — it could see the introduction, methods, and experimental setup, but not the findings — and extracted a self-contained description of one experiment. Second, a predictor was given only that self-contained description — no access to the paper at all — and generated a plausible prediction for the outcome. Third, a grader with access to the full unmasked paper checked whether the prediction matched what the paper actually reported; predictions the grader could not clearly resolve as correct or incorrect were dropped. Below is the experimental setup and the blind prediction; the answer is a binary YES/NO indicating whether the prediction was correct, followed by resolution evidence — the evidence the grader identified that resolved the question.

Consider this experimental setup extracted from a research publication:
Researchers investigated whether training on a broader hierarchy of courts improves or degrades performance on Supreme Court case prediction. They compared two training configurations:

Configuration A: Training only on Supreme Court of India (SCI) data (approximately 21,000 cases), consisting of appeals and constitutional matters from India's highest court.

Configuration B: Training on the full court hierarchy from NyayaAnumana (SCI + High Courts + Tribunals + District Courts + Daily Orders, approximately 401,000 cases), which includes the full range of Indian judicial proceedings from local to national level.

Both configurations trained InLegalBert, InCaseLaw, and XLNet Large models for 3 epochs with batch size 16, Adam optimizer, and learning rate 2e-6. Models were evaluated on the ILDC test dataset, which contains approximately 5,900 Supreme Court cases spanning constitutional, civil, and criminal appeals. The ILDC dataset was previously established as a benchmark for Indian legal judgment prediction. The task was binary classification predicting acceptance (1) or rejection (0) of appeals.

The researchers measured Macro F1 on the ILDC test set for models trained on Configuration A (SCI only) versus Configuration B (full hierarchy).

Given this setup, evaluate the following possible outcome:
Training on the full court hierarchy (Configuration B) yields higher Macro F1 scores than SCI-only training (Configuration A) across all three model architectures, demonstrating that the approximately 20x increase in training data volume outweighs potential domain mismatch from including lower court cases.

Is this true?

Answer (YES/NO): NO